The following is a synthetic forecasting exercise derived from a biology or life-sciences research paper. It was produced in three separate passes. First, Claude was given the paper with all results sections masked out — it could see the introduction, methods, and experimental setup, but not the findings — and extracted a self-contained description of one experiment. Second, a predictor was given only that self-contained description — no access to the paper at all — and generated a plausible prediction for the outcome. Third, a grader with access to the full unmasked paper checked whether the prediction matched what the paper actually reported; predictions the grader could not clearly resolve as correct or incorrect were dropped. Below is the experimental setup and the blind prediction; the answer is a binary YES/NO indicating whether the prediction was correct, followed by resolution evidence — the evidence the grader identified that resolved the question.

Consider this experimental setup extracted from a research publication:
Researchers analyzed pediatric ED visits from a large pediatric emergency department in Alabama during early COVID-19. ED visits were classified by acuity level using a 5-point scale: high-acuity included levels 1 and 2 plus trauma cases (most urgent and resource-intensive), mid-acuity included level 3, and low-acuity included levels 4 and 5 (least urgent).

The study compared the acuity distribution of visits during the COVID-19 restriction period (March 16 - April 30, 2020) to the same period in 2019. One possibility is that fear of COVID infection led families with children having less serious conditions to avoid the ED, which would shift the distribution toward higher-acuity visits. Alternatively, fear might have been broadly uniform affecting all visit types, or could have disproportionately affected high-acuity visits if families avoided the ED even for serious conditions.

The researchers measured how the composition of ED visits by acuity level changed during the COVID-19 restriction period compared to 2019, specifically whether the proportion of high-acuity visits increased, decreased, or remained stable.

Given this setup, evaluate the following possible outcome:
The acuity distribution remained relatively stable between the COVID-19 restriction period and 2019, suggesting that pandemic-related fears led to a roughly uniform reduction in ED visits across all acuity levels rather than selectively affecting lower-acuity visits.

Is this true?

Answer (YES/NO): NO